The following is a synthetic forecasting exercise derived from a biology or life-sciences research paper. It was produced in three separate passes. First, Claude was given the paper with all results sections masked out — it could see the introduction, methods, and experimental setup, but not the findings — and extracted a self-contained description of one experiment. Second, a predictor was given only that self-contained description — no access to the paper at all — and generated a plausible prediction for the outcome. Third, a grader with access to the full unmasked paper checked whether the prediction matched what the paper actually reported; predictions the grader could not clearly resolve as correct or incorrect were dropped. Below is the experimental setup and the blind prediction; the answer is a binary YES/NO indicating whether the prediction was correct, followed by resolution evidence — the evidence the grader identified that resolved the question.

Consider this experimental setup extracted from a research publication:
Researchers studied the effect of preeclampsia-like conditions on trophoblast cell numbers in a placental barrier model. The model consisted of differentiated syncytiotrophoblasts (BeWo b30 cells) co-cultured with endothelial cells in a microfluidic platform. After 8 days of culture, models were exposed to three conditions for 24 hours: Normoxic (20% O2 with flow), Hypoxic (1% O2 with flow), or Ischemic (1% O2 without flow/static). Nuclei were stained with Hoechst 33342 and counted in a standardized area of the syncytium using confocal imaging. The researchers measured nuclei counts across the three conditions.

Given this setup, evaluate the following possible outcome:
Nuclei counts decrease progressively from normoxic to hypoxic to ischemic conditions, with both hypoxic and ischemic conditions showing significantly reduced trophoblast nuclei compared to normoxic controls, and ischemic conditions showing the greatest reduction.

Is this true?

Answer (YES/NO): NO